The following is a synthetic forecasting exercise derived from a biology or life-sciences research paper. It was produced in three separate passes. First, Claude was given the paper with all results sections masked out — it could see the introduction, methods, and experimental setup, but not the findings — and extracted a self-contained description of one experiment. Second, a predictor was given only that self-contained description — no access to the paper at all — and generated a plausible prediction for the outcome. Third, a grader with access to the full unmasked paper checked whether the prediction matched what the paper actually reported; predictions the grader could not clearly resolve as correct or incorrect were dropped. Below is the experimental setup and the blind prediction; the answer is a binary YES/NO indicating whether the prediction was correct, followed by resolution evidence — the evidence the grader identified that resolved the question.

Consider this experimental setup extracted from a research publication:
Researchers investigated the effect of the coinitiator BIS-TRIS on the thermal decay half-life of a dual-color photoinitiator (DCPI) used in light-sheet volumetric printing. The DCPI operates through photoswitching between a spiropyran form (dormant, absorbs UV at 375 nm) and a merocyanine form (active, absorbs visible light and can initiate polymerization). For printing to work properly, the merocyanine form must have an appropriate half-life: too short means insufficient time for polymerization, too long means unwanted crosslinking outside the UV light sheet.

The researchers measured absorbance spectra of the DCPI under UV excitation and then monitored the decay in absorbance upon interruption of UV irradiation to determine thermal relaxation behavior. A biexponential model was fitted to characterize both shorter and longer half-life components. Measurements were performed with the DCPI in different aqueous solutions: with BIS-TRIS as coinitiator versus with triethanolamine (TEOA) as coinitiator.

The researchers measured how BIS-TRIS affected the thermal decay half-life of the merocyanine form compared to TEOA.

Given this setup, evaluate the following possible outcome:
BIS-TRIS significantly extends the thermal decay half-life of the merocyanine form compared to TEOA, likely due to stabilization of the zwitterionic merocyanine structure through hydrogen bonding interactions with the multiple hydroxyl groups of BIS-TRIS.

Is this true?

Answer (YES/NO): NO